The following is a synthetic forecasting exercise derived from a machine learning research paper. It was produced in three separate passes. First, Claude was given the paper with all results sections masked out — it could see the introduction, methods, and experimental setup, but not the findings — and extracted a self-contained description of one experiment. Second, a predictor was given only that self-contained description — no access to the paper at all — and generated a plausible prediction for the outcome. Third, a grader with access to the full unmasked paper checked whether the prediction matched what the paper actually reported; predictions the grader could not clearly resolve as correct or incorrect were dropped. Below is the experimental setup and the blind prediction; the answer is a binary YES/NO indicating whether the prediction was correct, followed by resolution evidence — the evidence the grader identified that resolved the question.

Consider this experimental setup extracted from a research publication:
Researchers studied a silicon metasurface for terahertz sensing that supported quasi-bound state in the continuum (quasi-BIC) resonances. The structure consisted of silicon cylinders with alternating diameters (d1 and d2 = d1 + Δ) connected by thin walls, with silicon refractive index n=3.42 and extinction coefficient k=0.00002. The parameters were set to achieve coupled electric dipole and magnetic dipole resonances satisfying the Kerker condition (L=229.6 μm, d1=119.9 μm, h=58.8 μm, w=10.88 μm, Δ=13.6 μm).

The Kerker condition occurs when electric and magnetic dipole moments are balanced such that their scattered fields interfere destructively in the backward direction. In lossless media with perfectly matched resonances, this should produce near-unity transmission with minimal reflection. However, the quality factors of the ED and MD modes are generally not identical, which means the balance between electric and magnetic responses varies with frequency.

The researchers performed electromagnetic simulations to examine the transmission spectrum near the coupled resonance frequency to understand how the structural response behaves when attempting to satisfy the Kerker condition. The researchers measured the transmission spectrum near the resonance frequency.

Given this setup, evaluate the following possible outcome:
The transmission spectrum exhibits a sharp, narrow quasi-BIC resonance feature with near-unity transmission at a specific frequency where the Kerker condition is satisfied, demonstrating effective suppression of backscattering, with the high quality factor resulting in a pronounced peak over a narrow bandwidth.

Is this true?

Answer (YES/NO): NO